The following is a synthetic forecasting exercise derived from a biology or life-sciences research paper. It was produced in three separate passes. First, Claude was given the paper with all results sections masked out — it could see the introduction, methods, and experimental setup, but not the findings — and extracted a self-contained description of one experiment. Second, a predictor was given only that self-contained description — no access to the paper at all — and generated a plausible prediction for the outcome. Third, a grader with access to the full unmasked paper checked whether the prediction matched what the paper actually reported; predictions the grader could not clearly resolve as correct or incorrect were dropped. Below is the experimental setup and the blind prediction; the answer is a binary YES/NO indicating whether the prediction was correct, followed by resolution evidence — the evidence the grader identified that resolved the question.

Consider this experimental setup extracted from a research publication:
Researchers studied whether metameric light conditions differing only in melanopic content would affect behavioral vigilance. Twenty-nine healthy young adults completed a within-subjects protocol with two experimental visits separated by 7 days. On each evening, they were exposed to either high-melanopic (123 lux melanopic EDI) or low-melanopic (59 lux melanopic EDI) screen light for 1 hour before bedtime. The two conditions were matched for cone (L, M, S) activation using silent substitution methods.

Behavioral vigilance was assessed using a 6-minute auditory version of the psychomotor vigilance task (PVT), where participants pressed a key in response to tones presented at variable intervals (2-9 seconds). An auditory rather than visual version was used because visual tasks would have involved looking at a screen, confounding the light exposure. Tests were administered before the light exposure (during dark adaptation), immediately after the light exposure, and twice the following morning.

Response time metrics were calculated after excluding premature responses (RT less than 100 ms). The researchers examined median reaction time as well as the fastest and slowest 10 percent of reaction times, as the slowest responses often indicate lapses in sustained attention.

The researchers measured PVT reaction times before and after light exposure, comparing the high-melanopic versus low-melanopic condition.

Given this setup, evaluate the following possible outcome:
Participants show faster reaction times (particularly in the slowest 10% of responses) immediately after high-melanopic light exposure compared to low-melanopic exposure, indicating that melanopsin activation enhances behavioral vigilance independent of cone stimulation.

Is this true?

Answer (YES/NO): NO